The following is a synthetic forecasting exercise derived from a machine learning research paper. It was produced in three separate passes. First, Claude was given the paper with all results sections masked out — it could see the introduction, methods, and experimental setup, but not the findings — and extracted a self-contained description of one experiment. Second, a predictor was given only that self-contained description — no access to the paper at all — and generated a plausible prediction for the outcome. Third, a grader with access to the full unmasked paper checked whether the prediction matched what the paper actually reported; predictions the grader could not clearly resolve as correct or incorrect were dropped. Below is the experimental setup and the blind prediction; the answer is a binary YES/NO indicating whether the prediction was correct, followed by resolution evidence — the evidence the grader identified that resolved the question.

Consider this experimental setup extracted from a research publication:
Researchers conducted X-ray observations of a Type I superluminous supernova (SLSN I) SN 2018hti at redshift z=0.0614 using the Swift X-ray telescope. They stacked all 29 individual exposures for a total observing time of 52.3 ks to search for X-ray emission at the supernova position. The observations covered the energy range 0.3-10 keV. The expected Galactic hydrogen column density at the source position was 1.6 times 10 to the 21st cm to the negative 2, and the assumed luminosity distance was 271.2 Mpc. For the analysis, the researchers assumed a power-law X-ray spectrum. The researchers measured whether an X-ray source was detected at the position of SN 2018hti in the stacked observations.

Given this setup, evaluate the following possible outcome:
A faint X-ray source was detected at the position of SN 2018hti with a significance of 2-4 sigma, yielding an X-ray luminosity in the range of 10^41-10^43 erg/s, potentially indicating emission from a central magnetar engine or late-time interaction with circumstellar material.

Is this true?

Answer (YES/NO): NO